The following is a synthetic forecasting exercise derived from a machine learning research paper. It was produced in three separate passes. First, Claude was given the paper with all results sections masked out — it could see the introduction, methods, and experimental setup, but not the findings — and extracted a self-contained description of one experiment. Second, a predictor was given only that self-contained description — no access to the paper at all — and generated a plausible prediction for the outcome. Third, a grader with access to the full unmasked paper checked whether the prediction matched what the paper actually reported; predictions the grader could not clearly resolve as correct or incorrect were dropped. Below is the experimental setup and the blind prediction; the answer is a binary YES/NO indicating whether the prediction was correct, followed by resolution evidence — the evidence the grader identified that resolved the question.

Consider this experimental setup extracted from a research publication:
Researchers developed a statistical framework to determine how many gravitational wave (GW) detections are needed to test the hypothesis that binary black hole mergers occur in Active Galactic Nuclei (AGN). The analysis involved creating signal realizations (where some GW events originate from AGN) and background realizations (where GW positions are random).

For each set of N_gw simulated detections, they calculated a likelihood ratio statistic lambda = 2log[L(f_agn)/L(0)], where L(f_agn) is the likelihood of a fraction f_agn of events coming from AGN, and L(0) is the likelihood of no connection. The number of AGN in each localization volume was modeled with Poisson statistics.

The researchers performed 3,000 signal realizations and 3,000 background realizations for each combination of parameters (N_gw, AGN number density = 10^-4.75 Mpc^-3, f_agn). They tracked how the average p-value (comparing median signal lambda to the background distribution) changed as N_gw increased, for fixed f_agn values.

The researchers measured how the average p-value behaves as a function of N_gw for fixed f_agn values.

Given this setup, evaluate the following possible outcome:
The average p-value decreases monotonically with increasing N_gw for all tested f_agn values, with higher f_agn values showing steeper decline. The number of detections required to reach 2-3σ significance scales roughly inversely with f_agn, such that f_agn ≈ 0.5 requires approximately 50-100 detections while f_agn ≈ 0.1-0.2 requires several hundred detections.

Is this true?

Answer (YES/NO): NO